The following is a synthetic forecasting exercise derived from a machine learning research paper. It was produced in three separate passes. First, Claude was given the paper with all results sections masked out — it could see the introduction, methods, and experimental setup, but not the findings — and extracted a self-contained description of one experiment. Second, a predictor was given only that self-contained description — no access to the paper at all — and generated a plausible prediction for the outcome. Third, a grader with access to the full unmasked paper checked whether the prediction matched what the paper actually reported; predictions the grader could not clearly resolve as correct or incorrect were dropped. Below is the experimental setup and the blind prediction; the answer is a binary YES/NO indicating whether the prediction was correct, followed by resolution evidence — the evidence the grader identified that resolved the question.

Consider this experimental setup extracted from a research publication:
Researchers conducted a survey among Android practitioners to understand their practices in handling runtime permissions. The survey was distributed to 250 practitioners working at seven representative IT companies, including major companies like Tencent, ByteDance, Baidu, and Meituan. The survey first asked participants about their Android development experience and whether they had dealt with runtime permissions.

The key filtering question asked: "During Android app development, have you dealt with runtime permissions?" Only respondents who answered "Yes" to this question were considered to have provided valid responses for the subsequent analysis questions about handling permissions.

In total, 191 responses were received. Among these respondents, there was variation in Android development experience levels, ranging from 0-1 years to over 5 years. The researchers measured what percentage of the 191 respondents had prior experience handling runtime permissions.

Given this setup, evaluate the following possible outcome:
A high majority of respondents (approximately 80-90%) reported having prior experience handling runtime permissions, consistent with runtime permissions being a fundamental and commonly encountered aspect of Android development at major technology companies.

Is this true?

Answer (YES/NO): NO